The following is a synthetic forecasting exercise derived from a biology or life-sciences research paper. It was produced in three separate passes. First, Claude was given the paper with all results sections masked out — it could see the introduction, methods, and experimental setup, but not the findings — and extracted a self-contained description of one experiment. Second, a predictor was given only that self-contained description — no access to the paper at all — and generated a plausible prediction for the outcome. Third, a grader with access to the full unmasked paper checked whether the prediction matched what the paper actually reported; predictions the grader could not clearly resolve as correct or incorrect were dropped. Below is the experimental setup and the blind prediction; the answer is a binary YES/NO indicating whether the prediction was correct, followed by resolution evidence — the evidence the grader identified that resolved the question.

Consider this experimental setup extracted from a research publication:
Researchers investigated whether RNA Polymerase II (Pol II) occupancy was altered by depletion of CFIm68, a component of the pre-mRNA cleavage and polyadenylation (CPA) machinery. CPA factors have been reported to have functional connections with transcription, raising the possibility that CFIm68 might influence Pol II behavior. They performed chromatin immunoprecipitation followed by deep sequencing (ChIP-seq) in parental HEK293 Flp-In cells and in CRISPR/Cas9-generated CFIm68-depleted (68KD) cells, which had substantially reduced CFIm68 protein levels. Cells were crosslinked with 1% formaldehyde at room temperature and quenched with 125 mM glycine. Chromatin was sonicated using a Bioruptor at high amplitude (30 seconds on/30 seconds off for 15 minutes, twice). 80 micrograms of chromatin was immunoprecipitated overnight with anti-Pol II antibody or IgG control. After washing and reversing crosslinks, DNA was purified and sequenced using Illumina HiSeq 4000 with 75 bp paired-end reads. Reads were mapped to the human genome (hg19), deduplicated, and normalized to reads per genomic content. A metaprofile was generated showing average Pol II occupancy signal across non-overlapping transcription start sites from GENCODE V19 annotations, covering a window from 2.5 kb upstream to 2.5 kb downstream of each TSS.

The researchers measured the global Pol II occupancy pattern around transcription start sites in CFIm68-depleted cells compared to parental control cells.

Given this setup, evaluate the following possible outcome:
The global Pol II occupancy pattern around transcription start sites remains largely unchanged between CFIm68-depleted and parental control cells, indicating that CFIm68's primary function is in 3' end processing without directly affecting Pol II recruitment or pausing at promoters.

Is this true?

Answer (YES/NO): NO